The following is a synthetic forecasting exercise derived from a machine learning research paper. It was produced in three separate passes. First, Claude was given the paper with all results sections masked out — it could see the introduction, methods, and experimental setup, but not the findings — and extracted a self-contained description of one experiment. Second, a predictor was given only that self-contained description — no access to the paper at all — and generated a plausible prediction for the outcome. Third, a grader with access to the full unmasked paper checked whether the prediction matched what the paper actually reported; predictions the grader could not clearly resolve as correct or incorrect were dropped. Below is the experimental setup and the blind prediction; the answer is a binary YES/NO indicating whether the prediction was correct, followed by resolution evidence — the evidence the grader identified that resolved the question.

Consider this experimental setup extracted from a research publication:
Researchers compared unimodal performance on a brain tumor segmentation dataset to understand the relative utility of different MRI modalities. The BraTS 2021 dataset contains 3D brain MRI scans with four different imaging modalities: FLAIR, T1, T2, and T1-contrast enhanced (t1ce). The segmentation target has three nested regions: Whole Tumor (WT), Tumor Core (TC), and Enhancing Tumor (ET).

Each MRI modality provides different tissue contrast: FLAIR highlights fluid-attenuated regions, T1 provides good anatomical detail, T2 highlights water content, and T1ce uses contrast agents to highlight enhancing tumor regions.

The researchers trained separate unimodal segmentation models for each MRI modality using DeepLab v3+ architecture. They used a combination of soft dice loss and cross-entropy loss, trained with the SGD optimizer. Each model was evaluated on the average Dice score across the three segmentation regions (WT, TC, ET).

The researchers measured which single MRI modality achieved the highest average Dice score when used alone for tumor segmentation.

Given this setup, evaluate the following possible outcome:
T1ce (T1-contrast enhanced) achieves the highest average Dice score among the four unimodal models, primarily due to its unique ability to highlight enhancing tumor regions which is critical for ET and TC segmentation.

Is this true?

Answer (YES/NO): NO